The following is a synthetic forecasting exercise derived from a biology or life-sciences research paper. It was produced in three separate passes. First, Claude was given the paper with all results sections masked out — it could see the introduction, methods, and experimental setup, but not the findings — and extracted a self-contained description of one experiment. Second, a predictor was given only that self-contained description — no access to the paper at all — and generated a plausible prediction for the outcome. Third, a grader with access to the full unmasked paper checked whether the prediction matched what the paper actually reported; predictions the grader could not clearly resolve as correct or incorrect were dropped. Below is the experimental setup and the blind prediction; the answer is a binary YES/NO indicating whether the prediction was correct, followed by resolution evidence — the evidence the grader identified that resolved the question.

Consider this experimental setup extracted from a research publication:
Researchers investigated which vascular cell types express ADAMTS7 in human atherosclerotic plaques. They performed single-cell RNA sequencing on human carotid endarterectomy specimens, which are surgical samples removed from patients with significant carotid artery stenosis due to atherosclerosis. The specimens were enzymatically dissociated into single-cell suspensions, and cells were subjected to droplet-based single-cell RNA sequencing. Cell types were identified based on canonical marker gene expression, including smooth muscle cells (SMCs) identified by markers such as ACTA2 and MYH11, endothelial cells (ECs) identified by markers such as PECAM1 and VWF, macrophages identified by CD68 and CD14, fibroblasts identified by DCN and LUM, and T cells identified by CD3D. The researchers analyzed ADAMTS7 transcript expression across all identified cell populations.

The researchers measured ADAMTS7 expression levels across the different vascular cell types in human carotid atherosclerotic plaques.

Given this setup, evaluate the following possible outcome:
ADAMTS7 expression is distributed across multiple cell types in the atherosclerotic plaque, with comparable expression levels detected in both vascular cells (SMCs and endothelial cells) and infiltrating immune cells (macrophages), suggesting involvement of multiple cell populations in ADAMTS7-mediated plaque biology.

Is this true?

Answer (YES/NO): NO